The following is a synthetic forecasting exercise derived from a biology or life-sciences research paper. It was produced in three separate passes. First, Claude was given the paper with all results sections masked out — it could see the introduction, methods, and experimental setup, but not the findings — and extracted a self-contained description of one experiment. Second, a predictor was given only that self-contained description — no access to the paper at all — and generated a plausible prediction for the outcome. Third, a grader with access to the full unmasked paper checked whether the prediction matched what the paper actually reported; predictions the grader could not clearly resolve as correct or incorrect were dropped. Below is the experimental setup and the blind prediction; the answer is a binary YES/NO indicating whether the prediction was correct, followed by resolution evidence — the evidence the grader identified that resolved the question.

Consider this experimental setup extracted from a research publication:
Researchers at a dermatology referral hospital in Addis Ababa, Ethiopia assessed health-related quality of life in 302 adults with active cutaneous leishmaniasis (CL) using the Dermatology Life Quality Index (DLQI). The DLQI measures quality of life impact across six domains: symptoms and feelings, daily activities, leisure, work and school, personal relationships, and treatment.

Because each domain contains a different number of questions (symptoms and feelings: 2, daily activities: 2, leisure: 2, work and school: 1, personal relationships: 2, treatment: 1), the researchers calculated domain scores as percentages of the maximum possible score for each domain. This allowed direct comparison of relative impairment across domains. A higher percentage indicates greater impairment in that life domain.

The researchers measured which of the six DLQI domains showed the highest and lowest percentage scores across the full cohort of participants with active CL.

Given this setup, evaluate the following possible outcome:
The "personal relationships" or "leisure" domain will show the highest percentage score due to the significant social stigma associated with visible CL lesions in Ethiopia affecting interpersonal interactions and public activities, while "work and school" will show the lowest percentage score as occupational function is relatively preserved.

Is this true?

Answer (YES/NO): NO